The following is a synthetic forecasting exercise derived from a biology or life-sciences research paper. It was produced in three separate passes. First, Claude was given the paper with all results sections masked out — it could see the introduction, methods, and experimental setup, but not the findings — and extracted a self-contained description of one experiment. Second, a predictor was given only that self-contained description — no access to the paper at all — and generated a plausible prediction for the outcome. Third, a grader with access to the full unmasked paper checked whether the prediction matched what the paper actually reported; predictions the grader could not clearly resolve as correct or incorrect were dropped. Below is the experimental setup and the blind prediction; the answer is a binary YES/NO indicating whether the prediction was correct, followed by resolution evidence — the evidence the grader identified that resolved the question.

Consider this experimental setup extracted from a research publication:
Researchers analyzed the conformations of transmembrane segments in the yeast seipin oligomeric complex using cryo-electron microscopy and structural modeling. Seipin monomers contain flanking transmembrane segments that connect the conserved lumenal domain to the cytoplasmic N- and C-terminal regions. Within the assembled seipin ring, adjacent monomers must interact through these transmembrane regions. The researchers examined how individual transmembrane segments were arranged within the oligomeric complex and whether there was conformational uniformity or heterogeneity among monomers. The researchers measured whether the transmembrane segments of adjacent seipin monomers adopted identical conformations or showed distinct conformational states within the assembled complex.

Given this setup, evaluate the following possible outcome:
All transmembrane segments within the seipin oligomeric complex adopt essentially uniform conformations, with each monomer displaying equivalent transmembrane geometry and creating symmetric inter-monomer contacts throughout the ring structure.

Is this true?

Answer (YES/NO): NO